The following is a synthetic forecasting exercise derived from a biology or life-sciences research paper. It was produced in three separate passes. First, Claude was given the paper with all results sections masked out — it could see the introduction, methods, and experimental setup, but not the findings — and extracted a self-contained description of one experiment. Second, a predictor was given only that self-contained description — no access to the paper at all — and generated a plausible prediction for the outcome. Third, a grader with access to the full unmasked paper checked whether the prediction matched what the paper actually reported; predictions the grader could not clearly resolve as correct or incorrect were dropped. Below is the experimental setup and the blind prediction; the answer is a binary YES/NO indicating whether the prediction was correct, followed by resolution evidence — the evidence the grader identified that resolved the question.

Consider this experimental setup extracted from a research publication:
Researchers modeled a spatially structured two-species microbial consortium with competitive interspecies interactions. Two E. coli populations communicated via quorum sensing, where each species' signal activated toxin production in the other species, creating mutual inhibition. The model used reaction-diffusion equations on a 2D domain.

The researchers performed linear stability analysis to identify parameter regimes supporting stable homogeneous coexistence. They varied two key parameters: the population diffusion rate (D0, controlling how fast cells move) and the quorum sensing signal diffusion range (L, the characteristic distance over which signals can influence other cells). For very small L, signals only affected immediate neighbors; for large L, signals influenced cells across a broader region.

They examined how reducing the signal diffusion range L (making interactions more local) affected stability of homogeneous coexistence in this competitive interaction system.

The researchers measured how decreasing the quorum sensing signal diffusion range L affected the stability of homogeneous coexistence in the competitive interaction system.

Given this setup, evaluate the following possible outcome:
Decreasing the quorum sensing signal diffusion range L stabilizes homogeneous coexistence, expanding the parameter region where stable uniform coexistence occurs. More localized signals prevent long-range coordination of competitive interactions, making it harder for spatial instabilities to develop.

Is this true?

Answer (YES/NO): NO